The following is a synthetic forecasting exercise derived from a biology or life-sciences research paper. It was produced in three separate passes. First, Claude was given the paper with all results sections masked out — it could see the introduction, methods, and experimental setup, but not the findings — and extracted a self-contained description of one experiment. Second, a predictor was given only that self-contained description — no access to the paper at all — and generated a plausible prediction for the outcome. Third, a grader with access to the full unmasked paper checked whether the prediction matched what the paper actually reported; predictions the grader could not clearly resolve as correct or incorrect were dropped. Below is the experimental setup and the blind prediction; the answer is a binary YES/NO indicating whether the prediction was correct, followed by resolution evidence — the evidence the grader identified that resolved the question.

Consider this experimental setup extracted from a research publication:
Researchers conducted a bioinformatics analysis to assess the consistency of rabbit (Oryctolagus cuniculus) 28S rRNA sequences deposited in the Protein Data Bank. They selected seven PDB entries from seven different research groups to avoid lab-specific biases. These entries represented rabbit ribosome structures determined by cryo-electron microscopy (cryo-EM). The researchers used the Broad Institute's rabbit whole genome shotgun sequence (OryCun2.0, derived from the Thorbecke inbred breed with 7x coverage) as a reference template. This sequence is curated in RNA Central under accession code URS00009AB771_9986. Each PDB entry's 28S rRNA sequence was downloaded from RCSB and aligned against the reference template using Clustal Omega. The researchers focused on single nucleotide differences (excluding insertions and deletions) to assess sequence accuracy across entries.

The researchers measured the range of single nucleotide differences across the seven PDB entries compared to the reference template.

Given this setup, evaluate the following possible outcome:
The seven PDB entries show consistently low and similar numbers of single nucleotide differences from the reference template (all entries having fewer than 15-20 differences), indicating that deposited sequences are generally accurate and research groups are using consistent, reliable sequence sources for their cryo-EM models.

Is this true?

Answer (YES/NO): NO